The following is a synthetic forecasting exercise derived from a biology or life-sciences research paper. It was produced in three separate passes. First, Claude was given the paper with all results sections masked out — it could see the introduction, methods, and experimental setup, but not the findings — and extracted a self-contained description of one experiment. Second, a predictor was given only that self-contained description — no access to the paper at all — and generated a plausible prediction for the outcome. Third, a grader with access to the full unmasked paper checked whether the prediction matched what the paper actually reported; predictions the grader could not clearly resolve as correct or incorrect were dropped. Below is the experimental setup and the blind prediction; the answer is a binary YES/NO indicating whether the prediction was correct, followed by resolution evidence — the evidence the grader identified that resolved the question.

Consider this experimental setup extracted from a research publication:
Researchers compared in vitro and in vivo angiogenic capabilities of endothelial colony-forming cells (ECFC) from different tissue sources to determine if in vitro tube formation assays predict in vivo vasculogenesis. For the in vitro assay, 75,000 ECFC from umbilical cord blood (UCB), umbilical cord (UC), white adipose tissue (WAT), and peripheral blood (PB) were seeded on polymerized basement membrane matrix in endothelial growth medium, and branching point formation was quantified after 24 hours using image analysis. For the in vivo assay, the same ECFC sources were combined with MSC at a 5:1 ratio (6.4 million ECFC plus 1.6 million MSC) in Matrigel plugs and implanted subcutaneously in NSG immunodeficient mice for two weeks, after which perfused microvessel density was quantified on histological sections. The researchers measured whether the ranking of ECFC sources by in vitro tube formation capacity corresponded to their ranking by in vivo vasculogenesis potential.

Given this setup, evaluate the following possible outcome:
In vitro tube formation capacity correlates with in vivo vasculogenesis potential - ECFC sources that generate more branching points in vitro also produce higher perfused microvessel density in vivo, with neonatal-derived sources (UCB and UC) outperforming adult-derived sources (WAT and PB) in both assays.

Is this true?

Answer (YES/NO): NO